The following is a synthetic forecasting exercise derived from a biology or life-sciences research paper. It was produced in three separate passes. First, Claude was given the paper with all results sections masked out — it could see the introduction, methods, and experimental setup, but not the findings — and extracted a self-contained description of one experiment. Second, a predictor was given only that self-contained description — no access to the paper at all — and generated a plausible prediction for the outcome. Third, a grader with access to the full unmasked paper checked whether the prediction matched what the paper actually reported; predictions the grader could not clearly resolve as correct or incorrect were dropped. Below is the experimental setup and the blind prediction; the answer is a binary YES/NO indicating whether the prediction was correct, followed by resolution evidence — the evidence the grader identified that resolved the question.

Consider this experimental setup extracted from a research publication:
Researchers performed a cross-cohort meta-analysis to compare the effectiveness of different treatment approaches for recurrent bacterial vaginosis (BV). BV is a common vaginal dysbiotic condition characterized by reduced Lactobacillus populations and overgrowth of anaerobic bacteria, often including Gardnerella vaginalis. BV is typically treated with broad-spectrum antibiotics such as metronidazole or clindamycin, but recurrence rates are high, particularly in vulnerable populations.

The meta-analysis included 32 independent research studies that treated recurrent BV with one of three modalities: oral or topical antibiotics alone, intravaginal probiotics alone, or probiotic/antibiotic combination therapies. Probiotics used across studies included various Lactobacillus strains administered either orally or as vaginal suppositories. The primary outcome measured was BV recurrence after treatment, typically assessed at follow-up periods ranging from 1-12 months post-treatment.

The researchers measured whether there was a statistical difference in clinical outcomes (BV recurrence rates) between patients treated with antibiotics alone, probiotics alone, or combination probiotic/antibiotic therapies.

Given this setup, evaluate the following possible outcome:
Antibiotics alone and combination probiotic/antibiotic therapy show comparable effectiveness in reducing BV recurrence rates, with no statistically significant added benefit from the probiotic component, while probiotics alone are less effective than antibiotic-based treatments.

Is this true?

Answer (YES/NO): NO